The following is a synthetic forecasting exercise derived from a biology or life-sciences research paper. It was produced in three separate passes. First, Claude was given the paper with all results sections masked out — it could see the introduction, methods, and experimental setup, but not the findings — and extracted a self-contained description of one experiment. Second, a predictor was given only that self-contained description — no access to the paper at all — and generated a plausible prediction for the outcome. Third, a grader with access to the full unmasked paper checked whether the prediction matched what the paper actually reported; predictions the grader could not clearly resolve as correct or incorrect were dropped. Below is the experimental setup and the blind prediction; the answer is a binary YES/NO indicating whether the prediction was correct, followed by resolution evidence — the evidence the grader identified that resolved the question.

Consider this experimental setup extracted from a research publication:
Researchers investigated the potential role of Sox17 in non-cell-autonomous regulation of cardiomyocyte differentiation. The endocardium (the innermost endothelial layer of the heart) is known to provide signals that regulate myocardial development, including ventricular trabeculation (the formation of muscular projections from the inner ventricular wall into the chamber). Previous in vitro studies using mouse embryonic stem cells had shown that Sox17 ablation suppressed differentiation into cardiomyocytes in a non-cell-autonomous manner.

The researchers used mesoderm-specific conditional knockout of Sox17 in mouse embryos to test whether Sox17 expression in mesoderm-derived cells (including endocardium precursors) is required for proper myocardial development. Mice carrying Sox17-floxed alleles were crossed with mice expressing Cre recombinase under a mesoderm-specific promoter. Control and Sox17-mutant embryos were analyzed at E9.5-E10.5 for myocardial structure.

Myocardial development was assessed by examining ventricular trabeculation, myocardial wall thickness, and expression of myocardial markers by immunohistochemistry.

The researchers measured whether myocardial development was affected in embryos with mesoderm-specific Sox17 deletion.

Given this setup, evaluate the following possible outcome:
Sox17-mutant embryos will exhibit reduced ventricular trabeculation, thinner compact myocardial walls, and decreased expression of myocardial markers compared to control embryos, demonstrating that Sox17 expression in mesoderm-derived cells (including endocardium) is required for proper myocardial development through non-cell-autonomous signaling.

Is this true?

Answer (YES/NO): YES